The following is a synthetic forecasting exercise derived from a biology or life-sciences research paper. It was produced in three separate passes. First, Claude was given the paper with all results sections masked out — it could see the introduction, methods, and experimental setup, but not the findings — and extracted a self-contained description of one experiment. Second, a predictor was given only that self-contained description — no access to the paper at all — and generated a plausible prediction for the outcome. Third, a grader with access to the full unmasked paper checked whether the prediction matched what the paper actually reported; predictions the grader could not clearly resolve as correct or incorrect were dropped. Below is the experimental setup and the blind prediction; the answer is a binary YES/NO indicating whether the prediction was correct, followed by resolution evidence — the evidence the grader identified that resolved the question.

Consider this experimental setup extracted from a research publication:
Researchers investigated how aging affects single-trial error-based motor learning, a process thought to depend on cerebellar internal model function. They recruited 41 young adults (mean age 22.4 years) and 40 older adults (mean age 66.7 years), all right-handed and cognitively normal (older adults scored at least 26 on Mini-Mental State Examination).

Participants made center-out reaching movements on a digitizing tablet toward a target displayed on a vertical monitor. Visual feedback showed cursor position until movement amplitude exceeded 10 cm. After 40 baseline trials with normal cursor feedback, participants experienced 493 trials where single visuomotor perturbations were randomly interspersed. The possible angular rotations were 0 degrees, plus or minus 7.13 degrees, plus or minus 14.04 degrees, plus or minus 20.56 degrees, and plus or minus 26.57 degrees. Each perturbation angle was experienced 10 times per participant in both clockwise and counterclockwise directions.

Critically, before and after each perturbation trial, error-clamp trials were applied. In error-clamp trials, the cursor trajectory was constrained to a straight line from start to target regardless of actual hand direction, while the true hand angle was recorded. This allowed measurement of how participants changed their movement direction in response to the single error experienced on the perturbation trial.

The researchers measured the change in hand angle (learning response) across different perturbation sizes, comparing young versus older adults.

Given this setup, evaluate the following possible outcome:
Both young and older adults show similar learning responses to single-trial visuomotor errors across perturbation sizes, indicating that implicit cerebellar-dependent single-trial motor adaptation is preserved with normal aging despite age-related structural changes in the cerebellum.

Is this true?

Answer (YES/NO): NO